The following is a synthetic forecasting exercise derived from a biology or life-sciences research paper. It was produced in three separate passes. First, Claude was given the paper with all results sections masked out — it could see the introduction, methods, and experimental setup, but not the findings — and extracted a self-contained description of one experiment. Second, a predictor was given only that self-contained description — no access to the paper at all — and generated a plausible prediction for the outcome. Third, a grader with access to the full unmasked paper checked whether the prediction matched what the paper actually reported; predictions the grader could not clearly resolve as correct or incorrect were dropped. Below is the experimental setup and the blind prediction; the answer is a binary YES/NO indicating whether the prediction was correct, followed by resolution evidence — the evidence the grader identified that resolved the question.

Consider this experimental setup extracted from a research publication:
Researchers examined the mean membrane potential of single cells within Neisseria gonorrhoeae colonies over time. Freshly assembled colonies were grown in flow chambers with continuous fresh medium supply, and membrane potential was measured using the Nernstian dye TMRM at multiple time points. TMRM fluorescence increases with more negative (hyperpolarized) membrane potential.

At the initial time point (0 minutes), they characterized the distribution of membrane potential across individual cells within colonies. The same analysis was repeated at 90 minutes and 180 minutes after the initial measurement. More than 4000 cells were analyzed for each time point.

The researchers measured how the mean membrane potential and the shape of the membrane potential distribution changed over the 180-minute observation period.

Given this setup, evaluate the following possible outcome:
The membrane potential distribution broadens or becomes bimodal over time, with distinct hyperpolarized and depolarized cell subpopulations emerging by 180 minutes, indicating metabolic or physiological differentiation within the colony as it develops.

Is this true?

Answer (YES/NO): YES